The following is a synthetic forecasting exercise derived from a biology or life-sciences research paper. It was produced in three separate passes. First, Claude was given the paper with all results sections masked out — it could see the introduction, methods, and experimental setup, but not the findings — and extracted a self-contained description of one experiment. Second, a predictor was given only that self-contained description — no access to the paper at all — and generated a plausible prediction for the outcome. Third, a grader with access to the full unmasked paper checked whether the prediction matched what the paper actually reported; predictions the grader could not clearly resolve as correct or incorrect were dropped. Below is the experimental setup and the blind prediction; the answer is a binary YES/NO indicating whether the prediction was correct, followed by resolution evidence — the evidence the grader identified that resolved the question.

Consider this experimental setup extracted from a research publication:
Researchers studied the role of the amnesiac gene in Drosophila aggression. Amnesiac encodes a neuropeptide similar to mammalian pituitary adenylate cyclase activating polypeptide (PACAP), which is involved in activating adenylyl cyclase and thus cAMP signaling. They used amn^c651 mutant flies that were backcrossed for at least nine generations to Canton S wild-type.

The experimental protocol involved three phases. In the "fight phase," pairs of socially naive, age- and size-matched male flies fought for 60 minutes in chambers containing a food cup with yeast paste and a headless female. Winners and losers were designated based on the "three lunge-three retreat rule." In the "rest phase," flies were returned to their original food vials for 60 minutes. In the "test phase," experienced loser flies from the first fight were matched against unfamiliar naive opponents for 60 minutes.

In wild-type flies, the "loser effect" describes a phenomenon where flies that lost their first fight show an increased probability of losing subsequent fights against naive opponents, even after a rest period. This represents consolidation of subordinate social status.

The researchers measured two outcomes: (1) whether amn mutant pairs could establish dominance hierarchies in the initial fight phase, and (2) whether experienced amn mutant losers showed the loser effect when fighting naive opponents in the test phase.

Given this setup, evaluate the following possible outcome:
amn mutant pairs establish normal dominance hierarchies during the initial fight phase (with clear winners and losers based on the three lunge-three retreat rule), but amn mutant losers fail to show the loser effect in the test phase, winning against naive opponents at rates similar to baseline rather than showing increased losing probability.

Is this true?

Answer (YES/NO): YES